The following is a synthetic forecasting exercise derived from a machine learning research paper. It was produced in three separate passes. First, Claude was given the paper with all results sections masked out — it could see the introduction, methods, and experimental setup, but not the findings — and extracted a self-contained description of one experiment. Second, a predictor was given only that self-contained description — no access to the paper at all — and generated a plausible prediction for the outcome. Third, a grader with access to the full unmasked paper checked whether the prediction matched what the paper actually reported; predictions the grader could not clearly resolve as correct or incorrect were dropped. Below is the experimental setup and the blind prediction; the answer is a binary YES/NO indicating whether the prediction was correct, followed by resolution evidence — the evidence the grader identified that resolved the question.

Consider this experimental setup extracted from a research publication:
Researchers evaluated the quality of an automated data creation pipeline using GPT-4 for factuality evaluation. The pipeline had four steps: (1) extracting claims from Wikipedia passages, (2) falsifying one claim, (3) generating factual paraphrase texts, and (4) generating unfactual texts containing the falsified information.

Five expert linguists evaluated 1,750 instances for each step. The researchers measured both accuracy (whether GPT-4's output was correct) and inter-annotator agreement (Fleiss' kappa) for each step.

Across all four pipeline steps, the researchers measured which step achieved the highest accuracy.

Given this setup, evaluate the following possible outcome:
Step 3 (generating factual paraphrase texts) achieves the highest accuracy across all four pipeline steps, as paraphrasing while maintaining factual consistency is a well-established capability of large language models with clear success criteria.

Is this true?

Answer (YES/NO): NO